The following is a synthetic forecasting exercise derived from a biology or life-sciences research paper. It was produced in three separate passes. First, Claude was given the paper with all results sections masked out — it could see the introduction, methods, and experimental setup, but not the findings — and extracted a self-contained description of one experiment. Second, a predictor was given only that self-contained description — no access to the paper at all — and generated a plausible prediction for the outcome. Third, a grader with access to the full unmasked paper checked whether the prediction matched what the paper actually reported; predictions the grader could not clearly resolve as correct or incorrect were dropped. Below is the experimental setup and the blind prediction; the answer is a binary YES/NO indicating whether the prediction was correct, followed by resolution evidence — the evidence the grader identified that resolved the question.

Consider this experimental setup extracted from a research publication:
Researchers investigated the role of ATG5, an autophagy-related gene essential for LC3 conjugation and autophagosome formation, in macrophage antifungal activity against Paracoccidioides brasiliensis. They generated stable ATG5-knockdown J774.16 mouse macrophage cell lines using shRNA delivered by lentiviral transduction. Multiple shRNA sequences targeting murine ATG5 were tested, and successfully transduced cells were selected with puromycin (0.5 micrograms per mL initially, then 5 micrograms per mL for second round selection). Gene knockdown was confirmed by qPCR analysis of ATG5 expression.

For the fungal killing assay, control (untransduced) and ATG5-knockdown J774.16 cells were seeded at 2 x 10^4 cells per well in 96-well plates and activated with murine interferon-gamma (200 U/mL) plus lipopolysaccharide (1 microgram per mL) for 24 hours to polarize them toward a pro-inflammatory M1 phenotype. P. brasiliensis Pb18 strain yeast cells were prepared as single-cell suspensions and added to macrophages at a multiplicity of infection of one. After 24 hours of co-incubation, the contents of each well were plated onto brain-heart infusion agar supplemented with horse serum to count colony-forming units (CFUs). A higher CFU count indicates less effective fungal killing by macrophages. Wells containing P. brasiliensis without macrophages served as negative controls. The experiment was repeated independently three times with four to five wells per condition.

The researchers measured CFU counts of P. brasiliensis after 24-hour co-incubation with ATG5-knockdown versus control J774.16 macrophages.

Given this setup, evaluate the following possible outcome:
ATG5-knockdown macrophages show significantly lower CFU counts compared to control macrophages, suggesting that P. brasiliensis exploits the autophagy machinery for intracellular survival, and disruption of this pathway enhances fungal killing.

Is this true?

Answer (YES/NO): NO